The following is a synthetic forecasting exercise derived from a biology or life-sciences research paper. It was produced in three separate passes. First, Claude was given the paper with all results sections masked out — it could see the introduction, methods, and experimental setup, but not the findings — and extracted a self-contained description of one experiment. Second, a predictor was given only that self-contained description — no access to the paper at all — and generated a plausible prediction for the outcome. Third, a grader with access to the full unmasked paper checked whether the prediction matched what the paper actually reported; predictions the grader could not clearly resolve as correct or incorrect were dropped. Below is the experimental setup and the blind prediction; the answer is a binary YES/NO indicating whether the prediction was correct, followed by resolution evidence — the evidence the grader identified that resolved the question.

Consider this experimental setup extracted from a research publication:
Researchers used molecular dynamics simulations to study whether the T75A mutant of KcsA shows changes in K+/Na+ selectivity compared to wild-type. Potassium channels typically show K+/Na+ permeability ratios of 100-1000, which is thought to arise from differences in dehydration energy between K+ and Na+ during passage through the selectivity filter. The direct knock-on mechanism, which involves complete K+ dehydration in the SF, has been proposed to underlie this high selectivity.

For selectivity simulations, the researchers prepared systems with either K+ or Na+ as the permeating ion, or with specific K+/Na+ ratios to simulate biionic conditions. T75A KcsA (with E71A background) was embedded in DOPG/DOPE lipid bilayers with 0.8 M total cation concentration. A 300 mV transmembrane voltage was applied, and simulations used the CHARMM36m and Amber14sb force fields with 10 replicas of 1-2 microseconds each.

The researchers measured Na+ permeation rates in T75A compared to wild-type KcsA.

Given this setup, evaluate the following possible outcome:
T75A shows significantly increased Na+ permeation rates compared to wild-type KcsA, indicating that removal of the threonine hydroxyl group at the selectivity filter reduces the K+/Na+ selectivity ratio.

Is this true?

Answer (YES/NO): YES